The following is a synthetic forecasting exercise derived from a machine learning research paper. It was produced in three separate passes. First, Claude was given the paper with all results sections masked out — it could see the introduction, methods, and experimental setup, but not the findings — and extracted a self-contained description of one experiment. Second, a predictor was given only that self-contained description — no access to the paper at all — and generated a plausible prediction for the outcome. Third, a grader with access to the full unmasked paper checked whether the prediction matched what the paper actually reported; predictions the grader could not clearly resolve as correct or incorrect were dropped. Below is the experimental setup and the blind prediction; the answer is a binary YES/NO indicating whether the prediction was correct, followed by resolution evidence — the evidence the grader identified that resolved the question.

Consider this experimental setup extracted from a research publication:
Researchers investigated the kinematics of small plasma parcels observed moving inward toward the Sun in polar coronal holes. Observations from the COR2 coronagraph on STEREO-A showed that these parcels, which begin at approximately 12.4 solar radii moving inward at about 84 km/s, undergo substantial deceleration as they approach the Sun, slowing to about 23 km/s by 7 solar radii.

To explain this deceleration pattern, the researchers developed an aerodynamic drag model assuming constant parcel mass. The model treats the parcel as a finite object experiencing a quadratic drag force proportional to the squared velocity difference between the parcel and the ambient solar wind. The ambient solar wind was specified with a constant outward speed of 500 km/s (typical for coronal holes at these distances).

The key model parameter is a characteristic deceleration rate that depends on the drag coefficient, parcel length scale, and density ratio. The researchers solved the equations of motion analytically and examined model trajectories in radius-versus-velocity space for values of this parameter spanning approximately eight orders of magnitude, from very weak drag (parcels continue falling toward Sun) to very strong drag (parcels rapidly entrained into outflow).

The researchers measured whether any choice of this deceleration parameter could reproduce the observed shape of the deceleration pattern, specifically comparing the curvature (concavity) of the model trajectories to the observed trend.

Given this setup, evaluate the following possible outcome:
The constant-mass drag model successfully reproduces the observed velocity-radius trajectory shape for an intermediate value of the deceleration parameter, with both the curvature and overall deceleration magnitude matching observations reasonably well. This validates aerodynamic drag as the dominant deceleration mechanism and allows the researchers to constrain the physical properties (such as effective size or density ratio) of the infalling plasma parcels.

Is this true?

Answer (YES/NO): NO